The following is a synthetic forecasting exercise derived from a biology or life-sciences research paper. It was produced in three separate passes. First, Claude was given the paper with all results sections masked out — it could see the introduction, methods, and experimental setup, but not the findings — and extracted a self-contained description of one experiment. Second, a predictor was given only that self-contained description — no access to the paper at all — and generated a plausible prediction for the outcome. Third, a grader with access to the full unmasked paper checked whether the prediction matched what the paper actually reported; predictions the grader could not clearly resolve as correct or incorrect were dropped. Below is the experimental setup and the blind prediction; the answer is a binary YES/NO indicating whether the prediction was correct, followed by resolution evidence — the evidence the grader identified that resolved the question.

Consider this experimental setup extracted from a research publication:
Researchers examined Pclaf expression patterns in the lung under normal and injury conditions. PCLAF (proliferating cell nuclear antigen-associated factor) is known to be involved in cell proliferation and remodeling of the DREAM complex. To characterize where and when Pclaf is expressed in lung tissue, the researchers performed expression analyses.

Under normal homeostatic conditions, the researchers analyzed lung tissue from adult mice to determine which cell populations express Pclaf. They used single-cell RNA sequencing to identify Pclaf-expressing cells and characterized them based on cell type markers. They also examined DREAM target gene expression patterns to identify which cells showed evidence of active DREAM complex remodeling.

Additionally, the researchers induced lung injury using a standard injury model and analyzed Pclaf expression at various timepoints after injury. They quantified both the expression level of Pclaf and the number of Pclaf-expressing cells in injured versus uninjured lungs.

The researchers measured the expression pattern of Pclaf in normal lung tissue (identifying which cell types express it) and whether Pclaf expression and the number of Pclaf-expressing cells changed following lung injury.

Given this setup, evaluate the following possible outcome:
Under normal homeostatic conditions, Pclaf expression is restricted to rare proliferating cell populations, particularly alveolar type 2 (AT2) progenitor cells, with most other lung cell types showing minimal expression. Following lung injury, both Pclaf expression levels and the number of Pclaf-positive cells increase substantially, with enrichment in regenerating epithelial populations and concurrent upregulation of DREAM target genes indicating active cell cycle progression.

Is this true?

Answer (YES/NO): NO